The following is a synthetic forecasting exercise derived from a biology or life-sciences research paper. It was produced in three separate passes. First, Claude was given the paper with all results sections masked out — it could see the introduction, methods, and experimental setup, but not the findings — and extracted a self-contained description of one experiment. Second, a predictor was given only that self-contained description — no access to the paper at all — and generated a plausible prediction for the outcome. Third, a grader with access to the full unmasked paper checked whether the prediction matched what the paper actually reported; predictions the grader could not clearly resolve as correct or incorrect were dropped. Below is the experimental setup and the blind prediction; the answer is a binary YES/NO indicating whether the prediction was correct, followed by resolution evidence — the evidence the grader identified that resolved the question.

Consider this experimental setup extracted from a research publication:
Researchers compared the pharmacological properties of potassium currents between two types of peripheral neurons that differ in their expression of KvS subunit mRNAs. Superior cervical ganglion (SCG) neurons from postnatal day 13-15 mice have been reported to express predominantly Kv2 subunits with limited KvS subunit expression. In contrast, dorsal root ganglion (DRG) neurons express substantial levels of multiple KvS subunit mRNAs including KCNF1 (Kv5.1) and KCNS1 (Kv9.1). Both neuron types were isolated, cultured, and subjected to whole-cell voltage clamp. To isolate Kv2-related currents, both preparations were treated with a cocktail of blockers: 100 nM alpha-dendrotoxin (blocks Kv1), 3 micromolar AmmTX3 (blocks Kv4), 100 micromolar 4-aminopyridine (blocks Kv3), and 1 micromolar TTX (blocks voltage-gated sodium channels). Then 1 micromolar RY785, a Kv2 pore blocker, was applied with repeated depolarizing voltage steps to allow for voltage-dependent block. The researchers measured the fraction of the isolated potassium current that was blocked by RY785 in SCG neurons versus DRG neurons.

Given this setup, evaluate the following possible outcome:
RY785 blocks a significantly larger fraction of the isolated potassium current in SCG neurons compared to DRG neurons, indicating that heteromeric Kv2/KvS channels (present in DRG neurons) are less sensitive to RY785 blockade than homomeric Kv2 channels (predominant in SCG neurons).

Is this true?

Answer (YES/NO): YES